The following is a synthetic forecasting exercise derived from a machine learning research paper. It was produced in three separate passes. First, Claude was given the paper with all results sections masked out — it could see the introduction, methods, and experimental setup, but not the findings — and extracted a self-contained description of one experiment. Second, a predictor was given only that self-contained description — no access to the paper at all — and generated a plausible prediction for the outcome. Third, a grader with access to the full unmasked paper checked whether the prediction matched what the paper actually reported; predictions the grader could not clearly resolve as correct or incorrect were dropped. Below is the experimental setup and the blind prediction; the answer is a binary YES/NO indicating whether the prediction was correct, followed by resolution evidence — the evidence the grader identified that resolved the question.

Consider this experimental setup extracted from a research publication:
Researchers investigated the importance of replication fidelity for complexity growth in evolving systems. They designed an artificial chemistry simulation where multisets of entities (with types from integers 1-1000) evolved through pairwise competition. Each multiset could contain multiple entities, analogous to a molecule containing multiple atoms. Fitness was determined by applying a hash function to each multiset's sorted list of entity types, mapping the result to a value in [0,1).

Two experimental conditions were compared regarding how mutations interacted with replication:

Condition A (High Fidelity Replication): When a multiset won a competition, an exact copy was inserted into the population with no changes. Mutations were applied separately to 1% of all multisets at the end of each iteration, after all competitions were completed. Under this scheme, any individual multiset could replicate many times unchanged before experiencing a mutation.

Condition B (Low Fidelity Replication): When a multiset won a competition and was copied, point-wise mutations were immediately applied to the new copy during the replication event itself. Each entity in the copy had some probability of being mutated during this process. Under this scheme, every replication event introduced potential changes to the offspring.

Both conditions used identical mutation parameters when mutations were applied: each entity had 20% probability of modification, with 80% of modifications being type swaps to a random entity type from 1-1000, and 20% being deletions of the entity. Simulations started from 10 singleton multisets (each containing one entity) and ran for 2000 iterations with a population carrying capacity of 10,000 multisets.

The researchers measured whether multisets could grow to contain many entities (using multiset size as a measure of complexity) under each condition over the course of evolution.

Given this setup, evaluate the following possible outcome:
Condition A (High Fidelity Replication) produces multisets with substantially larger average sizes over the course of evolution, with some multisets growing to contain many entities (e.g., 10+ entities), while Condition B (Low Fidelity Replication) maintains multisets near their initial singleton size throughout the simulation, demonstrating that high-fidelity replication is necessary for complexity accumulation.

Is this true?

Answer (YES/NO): YES